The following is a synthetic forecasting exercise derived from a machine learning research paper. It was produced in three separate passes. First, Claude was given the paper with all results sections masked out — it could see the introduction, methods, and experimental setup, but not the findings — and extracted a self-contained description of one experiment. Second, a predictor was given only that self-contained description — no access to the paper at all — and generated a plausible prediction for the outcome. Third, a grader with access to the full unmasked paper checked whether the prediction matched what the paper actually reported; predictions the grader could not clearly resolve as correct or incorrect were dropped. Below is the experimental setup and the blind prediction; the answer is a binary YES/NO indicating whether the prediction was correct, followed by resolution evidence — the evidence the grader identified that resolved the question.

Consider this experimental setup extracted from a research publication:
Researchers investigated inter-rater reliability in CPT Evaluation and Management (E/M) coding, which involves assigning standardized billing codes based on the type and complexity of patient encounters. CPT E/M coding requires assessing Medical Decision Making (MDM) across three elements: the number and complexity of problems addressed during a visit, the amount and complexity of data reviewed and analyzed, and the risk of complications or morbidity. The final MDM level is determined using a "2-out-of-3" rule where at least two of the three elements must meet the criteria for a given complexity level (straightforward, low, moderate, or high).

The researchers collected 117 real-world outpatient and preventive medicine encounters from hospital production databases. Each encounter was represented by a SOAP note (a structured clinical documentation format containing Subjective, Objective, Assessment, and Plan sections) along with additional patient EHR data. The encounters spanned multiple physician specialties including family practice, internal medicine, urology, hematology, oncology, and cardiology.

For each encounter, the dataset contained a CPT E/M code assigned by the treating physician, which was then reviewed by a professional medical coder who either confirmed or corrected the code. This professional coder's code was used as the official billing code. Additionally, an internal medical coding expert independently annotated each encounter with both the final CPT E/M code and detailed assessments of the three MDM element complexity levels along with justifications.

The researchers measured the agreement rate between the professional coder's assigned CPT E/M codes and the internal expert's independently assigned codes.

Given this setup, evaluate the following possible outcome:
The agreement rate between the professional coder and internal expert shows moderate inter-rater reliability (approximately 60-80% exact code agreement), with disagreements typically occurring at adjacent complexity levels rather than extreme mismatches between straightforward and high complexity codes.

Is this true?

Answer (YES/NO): NO